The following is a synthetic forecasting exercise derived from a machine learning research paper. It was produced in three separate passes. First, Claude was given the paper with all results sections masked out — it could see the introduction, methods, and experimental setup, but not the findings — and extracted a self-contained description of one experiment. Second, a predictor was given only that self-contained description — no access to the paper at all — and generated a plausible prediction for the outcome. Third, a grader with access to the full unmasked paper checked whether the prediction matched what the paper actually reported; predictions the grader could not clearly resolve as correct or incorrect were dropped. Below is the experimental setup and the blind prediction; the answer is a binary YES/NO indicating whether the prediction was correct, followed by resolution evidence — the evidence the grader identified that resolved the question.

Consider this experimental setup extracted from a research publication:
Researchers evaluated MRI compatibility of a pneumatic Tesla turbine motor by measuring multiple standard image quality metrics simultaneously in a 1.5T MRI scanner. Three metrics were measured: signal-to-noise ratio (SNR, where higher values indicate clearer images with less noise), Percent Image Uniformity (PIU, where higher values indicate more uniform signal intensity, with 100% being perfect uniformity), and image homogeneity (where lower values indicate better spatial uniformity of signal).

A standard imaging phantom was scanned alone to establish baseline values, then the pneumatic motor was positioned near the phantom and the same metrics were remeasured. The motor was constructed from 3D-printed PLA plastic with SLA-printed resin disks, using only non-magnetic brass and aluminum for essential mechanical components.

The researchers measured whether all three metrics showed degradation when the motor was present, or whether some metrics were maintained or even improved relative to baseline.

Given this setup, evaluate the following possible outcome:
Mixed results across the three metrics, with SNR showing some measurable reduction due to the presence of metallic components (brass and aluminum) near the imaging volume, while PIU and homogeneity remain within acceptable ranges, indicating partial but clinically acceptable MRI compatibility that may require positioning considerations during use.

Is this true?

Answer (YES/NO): NO